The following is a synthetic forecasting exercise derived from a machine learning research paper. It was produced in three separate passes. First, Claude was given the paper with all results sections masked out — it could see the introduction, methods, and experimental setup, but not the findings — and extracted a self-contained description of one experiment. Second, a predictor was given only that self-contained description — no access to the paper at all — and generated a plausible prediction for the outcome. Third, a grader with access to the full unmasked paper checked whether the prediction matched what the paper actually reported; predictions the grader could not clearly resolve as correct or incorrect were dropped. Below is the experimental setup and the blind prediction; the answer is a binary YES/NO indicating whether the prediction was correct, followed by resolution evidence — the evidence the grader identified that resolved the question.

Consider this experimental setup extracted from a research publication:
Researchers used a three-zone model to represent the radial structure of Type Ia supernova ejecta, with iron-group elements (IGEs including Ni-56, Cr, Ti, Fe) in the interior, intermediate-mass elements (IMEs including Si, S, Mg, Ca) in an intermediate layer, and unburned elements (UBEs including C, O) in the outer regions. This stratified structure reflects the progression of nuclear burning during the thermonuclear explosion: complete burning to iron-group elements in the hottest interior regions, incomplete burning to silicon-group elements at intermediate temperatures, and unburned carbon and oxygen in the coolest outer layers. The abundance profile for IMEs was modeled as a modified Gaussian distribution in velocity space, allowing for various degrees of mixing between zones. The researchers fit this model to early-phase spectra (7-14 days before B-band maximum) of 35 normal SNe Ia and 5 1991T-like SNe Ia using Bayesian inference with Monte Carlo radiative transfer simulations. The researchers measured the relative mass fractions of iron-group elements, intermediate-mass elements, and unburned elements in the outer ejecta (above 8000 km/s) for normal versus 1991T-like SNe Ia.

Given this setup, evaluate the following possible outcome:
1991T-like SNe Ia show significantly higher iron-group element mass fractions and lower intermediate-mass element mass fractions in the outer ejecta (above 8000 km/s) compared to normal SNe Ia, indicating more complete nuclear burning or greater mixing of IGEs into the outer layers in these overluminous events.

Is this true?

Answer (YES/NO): NO